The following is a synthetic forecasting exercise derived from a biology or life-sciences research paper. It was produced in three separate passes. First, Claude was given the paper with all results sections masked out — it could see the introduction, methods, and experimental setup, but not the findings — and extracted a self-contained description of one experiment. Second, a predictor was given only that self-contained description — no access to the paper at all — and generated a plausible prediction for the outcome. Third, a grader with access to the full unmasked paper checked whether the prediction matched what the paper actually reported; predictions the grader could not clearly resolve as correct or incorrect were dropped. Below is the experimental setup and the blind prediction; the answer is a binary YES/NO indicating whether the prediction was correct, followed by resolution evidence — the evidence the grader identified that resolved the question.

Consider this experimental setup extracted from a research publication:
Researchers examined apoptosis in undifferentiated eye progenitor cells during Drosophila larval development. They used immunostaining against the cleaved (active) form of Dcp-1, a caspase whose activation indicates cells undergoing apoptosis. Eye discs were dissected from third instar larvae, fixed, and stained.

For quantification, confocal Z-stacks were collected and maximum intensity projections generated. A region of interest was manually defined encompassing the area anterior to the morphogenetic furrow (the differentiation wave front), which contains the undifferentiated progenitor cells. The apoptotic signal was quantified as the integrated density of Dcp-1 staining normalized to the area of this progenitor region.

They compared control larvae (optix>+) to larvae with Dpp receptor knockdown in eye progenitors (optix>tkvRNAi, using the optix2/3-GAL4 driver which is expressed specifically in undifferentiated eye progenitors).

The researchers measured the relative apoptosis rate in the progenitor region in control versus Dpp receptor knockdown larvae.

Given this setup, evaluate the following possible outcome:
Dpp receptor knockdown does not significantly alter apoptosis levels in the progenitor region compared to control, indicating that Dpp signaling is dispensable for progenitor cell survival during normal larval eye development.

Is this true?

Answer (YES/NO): NO